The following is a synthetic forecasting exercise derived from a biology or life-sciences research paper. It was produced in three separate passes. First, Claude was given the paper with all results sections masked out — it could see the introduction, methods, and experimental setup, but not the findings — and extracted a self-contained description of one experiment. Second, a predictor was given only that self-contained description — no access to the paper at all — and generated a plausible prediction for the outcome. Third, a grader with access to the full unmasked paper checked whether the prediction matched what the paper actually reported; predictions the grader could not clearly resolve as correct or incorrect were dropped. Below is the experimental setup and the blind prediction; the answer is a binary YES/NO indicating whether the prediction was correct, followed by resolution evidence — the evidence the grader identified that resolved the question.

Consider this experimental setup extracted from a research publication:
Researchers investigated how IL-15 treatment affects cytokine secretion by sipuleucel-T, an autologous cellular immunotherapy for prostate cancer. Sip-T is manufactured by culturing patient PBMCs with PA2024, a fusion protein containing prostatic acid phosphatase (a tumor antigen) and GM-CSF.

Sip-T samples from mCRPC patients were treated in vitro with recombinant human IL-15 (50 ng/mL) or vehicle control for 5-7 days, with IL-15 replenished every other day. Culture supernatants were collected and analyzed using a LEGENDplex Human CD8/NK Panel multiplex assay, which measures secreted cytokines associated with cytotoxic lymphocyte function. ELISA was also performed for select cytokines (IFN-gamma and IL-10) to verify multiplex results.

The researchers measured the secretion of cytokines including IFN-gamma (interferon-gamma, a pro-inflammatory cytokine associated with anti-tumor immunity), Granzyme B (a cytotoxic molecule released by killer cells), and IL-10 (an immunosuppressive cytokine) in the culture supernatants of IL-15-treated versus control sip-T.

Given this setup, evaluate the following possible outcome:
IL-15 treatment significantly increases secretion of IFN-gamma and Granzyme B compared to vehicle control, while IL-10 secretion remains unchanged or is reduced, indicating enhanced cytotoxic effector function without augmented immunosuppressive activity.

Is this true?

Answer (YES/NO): YES